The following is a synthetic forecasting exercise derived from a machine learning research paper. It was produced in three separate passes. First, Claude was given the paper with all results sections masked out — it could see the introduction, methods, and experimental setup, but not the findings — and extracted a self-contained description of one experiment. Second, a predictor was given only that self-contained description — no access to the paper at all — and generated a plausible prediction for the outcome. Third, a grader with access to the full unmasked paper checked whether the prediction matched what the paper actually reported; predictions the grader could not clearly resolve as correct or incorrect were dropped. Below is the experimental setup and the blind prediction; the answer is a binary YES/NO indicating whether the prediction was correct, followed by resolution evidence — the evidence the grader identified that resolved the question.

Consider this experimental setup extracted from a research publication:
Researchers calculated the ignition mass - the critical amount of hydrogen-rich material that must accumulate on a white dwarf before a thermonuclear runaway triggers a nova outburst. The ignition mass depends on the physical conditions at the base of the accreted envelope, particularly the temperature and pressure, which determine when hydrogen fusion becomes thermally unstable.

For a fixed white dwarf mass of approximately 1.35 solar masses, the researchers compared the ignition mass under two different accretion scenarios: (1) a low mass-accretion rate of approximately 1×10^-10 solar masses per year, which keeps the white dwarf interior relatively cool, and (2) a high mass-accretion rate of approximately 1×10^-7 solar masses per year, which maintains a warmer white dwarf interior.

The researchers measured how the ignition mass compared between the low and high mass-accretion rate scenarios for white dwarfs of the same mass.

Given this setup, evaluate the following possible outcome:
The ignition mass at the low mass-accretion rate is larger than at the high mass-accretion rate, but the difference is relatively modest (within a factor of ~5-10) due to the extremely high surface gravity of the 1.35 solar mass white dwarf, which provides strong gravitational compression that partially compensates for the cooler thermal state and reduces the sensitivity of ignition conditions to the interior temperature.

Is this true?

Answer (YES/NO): NO